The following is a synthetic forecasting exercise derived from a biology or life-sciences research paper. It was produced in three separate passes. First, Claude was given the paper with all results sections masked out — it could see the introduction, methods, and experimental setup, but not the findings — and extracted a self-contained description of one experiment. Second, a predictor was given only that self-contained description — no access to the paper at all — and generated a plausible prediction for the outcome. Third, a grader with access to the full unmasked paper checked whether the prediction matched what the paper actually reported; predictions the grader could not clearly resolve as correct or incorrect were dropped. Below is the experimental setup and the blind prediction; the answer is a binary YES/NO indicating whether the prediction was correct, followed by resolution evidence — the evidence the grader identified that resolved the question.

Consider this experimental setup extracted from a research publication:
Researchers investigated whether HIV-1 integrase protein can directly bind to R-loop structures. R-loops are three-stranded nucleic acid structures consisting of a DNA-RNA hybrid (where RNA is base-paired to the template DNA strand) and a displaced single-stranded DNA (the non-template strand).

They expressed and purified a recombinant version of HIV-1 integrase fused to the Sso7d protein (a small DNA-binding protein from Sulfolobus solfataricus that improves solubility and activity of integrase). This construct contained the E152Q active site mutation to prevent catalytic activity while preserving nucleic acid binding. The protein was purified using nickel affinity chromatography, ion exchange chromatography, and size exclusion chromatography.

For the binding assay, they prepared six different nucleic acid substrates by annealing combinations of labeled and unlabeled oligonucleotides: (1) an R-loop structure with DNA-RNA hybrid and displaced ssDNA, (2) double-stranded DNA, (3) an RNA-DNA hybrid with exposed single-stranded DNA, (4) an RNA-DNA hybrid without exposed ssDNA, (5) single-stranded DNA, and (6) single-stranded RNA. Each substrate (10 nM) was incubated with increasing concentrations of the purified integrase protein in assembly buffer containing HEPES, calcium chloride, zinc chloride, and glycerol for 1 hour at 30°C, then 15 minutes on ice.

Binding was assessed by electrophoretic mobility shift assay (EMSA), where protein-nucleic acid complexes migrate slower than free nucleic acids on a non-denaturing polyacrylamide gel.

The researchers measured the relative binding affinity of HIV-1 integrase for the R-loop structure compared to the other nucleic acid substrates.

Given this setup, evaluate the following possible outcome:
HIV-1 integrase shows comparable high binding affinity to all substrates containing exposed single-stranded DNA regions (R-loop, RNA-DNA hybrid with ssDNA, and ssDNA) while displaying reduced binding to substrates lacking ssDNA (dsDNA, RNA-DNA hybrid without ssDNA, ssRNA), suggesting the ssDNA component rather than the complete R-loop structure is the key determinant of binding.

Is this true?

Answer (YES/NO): NO